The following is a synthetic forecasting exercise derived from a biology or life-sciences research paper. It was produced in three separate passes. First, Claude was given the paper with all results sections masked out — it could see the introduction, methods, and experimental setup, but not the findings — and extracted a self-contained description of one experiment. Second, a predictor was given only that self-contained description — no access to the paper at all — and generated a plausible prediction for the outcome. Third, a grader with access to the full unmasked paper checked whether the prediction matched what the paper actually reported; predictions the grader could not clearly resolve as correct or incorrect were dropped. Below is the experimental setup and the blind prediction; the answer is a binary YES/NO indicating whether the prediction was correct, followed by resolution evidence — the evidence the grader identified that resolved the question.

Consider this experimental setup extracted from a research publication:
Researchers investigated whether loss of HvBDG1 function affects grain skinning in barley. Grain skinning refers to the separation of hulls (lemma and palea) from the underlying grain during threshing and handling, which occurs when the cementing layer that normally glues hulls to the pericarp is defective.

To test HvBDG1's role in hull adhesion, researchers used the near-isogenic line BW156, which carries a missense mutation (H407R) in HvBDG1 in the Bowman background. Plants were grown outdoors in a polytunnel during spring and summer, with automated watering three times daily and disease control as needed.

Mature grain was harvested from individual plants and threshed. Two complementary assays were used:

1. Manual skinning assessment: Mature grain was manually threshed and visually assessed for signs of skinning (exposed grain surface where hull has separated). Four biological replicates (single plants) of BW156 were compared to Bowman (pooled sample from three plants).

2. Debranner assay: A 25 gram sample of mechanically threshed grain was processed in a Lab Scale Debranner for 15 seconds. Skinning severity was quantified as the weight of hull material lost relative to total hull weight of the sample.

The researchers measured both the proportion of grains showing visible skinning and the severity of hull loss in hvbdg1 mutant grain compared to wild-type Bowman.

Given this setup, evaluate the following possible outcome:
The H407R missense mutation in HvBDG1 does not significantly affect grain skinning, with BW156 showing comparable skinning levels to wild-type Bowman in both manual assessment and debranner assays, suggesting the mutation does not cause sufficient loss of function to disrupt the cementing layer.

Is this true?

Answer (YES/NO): NO